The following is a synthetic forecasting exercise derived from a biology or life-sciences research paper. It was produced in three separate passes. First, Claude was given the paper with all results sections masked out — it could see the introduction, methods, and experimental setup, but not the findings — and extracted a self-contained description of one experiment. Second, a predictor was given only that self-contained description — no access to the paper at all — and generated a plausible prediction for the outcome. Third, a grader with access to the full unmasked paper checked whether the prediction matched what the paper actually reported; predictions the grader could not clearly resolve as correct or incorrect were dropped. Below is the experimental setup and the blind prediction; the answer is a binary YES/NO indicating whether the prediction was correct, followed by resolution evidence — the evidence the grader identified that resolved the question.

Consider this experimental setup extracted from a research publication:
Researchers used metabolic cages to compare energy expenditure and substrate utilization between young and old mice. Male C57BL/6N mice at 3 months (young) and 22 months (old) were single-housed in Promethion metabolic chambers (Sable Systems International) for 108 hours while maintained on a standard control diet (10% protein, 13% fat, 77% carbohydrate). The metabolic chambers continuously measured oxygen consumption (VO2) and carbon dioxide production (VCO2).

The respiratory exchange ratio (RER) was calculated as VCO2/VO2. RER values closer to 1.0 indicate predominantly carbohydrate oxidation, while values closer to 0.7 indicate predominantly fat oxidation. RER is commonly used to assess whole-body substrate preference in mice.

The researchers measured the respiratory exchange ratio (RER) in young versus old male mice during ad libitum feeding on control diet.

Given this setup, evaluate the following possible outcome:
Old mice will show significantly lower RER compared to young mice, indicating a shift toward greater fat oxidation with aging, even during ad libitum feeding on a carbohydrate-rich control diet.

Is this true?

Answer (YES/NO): NO